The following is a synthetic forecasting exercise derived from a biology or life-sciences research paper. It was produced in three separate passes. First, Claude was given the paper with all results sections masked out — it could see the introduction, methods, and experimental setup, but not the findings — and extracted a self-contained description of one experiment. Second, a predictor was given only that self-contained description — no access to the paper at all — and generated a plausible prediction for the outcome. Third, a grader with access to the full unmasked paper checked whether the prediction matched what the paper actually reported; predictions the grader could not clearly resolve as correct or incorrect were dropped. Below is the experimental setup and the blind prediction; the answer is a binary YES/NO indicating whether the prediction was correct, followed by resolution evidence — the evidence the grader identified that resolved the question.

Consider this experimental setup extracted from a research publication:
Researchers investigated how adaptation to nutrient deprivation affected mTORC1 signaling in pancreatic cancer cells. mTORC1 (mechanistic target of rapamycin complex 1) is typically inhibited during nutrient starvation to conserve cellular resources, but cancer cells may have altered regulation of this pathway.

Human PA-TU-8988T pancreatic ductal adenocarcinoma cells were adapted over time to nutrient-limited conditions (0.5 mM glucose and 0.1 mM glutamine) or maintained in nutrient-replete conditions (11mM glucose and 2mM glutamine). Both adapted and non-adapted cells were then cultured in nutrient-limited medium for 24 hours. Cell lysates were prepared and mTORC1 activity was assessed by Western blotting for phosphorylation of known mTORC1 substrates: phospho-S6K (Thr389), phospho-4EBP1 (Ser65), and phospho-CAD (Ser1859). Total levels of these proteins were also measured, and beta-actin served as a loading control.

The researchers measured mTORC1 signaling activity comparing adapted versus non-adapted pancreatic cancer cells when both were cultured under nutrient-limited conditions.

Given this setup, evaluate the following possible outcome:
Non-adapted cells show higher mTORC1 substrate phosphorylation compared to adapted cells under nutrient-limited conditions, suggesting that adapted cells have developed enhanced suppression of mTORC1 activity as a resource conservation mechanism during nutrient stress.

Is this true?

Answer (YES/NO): NO